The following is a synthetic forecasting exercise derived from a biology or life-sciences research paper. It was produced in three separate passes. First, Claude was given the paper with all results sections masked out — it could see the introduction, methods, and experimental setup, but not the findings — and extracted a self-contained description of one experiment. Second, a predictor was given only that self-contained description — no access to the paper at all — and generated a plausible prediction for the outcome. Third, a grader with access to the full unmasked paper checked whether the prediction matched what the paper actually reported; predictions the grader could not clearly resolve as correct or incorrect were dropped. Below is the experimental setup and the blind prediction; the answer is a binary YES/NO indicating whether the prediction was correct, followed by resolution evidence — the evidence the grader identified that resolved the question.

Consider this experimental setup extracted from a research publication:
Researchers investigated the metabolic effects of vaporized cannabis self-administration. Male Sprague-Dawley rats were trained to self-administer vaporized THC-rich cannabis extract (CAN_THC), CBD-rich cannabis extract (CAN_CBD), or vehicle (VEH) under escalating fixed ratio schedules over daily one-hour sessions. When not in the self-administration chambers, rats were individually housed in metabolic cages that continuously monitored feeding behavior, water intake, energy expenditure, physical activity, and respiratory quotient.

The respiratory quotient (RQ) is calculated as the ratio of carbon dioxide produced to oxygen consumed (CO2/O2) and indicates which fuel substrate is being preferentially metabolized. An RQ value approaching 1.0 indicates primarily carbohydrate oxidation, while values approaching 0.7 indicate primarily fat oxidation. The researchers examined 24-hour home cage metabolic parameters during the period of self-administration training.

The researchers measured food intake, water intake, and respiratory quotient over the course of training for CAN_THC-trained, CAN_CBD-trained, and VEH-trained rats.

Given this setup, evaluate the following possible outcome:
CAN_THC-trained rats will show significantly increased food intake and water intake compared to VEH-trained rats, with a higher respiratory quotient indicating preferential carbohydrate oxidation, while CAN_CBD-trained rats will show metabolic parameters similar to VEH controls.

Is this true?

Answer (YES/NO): NO